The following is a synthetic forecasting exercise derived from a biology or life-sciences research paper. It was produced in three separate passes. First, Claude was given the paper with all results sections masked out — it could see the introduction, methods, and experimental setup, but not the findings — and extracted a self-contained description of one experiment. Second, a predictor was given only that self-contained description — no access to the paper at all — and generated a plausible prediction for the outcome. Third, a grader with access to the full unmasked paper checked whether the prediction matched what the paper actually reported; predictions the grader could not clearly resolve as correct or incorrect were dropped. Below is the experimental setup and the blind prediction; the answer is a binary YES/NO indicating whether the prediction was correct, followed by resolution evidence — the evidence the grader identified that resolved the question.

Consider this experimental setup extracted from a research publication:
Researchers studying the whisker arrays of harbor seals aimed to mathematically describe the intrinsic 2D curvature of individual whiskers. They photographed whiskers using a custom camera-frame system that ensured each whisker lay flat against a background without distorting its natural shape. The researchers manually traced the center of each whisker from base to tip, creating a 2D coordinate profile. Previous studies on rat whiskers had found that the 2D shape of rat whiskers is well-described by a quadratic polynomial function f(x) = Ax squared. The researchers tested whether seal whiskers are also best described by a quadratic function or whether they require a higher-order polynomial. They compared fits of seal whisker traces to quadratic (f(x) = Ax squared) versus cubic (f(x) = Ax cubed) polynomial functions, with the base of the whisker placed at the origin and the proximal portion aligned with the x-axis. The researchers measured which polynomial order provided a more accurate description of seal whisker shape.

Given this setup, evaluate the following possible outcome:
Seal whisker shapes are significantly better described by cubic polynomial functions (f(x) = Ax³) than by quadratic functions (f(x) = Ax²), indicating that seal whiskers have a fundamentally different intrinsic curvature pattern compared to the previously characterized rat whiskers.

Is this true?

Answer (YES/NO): YES